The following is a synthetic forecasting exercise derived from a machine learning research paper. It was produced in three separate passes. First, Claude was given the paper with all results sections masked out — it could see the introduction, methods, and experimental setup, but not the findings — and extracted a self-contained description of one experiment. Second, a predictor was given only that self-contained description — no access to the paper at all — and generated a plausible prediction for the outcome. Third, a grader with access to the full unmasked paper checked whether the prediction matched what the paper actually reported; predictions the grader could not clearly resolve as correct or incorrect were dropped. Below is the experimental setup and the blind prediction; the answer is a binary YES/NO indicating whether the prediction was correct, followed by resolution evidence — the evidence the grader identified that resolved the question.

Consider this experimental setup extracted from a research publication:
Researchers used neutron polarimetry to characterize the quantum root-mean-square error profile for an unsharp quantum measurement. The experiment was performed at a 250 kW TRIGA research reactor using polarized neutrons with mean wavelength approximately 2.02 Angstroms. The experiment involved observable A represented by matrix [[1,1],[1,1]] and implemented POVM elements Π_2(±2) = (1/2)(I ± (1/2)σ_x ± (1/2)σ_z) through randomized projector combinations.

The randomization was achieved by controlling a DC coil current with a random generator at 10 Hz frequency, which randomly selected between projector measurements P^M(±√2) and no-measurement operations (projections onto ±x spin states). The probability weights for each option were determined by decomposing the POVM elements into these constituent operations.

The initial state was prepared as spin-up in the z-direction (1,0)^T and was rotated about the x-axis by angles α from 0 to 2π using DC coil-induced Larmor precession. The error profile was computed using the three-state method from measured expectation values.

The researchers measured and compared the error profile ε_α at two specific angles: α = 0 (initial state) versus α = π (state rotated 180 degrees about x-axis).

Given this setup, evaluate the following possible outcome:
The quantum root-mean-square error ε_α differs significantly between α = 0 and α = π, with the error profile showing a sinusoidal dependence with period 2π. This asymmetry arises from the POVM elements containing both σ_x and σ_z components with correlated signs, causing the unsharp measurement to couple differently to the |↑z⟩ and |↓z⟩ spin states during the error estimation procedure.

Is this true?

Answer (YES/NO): NO